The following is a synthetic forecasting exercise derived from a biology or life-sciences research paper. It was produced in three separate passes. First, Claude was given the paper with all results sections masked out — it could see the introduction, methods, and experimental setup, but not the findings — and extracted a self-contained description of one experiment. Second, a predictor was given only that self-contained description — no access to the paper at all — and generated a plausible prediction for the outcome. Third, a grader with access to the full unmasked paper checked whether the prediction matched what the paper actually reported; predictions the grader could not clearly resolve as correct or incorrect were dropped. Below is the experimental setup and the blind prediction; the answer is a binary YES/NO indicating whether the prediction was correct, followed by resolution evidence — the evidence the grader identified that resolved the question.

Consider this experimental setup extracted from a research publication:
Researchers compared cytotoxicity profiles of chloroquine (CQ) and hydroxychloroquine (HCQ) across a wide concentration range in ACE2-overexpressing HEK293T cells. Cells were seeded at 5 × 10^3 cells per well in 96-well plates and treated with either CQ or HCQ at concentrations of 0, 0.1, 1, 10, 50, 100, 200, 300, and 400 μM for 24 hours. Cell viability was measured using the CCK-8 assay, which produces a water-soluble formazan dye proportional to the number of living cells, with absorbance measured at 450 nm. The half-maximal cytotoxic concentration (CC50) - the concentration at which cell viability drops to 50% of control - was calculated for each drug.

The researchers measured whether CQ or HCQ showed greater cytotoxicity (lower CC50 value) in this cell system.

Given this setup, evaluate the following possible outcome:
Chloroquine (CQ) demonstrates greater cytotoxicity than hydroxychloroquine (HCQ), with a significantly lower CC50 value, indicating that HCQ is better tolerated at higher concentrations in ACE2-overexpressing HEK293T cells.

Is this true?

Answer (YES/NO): NO